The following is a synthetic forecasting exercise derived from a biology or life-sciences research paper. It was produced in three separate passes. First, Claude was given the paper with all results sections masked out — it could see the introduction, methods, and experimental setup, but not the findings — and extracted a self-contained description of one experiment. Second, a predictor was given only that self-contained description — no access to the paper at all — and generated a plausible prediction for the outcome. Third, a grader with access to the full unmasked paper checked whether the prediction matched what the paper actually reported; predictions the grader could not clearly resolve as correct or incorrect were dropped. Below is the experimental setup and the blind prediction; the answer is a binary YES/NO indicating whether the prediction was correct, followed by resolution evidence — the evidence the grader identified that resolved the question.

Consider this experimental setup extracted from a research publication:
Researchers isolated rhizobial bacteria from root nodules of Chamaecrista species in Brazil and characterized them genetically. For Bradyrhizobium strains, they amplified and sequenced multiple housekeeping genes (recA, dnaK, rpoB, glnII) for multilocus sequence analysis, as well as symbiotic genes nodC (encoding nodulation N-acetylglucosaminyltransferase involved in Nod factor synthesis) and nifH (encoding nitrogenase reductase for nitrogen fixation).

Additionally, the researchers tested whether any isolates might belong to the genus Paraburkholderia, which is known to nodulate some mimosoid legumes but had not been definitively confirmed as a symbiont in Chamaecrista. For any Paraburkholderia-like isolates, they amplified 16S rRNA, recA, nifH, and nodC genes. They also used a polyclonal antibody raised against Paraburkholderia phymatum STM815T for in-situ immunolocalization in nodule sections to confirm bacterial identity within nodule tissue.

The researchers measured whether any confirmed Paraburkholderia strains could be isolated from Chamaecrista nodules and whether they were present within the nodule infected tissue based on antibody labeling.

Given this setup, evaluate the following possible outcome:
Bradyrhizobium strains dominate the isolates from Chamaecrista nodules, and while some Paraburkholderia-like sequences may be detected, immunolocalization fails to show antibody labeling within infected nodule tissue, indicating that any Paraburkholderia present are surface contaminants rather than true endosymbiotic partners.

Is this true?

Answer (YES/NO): NO